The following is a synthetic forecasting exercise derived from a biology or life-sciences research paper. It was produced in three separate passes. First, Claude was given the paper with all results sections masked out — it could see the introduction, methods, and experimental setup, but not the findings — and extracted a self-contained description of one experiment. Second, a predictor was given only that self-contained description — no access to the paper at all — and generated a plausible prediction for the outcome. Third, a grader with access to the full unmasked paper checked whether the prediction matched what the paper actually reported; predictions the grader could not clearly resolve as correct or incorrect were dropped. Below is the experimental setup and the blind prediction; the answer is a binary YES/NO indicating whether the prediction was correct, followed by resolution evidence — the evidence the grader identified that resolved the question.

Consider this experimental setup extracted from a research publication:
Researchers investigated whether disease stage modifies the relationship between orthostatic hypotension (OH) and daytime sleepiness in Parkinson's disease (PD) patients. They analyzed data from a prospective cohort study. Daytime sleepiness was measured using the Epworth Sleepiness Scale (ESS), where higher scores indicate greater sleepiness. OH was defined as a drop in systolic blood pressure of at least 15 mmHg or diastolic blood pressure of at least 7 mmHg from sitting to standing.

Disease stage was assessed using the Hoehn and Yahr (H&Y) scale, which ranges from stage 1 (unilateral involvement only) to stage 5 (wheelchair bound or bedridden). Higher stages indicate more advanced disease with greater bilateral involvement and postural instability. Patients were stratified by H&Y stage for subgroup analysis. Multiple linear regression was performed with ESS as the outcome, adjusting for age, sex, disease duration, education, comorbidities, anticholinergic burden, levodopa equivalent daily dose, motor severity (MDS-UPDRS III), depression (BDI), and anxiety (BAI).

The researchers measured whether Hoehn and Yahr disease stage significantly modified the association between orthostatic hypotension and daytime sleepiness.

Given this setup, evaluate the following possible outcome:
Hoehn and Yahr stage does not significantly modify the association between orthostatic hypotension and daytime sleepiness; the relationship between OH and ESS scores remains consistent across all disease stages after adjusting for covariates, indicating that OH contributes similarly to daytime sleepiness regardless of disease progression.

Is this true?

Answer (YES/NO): NO